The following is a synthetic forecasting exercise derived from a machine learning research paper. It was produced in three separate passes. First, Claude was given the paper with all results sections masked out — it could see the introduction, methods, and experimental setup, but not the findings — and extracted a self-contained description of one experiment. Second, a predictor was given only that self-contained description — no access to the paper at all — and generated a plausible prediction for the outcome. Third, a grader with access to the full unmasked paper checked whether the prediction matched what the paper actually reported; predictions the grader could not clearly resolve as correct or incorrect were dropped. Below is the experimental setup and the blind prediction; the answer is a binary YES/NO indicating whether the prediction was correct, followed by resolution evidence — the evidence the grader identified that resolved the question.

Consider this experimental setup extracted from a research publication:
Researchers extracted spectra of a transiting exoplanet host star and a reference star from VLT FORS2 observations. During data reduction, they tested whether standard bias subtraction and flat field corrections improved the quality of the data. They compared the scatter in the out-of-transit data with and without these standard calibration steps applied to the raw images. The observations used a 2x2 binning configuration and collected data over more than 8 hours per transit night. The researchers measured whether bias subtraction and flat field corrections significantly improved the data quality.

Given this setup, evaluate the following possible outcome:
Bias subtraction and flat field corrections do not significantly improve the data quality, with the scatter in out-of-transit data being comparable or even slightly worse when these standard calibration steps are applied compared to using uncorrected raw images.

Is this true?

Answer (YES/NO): YES